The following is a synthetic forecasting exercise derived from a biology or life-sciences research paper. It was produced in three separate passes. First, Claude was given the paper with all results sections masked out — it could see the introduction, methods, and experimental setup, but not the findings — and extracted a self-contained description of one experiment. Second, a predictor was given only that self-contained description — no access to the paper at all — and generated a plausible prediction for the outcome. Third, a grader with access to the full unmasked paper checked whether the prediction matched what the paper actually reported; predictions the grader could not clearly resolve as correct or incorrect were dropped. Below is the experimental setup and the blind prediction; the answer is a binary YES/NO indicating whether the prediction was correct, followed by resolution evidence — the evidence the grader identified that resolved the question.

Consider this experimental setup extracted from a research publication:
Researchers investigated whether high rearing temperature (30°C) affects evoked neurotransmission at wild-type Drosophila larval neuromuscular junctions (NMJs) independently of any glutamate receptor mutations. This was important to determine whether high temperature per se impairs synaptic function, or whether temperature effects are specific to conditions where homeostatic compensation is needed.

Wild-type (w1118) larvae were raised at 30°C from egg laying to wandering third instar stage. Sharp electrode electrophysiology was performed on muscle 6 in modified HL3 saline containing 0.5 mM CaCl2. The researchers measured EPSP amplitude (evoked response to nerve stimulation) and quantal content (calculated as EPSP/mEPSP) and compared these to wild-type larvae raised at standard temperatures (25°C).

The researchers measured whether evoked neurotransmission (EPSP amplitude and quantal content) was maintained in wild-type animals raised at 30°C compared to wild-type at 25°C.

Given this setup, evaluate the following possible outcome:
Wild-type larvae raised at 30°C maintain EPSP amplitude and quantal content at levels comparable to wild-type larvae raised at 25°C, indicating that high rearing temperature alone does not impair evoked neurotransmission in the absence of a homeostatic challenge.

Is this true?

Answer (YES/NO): YES